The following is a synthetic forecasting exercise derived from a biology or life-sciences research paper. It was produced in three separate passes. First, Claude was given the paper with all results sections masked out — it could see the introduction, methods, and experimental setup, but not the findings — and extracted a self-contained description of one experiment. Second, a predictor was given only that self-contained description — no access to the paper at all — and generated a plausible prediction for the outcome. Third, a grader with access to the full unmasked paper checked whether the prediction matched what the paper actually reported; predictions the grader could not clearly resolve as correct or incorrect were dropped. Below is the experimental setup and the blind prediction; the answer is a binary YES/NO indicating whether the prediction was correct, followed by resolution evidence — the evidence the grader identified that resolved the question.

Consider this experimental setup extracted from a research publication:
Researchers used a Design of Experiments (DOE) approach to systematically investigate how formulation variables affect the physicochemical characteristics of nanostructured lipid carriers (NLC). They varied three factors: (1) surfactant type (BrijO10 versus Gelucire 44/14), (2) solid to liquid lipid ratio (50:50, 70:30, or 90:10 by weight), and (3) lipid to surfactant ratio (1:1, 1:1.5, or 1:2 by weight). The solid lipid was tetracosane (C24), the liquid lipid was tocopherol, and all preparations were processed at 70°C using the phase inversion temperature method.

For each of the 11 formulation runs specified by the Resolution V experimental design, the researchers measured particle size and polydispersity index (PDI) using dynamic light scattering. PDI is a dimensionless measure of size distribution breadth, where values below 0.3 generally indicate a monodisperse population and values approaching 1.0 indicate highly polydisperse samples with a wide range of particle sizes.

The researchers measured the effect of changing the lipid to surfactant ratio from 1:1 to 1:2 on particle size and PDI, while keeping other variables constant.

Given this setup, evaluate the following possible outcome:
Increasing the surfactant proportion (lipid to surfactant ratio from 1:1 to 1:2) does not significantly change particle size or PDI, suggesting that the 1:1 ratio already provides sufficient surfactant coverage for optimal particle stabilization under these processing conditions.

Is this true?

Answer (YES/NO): NO